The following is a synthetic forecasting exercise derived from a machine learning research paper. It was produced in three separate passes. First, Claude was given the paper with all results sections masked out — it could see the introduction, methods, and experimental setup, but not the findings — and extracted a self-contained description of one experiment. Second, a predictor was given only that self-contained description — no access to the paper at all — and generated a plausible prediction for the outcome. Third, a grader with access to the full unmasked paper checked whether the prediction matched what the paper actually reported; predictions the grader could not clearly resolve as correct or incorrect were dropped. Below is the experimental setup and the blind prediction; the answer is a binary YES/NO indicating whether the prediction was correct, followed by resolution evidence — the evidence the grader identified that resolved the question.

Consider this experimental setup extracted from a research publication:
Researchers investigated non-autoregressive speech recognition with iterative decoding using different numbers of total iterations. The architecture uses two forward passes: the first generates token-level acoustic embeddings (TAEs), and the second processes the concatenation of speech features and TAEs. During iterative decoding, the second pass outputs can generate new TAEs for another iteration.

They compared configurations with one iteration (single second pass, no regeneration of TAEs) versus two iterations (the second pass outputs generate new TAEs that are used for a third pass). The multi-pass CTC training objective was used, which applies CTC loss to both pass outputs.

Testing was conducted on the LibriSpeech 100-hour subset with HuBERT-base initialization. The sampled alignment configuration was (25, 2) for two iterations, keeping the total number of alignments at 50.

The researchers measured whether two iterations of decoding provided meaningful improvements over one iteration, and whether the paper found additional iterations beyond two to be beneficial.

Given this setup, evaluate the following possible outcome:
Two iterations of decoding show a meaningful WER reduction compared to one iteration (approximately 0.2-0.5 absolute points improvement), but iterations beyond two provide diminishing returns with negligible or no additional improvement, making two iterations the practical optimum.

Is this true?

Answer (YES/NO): YES